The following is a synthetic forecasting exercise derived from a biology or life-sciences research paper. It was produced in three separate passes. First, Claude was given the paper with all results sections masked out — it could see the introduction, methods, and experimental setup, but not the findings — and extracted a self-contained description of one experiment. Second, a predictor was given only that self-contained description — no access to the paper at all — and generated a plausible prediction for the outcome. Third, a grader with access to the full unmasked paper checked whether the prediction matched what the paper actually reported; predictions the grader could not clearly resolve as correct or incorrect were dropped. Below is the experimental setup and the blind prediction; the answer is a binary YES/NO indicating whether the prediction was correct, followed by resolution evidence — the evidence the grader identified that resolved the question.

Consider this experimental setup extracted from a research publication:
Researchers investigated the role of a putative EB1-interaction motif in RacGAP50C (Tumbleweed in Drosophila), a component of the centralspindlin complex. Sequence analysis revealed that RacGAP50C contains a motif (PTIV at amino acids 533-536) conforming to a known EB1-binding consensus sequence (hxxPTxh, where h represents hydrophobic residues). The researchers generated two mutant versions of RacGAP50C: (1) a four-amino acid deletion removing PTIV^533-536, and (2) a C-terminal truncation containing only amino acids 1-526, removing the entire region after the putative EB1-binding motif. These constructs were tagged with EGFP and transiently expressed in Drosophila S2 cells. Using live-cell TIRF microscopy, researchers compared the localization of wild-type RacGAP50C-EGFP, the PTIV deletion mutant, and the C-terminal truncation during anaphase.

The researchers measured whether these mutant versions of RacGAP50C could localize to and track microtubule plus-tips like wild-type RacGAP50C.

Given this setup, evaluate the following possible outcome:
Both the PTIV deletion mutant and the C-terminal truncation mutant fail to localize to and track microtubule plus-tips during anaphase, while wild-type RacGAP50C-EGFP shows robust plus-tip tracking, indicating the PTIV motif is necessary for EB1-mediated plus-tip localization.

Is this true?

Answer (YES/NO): YES